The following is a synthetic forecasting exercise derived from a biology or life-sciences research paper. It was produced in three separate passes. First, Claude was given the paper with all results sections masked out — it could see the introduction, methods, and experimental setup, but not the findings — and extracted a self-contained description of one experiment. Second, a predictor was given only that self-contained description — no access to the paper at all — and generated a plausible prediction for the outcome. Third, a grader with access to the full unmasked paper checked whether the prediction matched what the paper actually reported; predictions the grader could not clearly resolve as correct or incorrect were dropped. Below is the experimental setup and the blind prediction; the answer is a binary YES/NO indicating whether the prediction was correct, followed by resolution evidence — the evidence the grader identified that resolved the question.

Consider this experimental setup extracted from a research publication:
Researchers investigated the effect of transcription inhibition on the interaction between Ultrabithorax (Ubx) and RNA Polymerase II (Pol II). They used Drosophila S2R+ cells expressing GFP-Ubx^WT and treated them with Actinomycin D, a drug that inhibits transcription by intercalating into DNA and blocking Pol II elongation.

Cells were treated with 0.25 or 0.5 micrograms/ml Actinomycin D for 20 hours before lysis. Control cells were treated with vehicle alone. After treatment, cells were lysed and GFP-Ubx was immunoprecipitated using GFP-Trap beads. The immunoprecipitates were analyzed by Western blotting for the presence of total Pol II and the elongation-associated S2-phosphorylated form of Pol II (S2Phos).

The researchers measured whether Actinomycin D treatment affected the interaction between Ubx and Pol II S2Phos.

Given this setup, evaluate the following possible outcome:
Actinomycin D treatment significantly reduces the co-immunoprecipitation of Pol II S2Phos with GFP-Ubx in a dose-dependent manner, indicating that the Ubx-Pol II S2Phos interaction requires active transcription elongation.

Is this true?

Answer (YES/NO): NO